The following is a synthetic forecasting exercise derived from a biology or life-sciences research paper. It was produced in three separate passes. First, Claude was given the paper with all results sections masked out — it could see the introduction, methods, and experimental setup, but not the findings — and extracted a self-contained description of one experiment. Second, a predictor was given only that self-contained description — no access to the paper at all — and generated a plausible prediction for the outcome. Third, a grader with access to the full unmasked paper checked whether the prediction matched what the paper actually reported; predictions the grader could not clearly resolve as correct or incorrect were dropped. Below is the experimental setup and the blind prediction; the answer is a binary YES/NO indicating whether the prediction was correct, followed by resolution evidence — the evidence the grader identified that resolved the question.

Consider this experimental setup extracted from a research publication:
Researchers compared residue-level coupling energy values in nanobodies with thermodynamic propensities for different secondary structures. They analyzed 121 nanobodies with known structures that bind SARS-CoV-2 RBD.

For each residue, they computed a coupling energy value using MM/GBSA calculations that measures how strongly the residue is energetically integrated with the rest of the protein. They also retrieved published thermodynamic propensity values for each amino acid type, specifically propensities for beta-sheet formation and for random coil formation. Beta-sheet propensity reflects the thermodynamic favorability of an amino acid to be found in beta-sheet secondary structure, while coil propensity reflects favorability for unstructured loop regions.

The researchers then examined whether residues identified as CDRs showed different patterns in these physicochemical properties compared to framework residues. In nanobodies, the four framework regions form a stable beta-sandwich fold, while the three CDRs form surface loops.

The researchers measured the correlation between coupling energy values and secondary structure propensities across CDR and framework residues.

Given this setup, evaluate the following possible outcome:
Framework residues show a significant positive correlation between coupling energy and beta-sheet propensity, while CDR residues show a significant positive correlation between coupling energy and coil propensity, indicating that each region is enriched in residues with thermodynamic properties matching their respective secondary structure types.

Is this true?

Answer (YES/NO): NO